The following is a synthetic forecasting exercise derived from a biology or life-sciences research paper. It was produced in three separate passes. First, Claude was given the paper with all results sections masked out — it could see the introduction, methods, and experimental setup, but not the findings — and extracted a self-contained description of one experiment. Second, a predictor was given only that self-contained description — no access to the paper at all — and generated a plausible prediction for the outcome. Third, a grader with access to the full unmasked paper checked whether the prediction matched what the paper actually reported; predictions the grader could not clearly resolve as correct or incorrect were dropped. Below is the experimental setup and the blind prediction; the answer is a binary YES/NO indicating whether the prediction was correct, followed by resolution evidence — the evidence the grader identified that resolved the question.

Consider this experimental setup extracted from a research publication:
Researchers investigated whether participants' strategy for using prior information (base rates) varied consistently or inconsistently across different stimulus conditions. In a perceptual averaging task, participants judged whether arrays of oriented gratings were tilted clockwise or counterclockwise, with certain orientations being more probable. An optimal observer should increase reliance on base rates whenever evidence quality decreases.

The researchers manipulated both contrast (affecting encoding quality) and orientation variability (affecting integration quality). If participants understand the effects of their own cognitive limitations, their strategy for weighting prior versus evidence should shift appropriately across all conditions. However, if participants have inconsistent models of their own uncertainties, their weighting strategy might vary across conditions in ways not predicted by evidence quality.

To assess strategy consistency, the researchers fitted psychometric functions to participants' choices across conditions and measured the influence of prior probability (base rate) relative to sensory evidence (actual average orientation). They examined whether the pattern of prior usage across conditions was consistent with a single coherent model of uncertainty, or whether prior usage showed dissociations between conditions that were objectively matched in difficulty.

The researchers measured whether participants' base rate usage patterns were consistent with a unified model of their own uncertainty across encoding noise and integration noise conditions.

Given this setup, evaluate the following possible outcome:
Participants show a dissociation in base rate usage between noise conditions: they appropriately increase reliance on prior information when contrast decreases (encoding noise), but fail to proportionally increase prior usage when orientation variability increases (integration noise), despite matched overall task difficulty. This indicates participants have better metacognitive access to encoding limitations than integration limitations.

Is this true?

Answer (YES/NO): YES